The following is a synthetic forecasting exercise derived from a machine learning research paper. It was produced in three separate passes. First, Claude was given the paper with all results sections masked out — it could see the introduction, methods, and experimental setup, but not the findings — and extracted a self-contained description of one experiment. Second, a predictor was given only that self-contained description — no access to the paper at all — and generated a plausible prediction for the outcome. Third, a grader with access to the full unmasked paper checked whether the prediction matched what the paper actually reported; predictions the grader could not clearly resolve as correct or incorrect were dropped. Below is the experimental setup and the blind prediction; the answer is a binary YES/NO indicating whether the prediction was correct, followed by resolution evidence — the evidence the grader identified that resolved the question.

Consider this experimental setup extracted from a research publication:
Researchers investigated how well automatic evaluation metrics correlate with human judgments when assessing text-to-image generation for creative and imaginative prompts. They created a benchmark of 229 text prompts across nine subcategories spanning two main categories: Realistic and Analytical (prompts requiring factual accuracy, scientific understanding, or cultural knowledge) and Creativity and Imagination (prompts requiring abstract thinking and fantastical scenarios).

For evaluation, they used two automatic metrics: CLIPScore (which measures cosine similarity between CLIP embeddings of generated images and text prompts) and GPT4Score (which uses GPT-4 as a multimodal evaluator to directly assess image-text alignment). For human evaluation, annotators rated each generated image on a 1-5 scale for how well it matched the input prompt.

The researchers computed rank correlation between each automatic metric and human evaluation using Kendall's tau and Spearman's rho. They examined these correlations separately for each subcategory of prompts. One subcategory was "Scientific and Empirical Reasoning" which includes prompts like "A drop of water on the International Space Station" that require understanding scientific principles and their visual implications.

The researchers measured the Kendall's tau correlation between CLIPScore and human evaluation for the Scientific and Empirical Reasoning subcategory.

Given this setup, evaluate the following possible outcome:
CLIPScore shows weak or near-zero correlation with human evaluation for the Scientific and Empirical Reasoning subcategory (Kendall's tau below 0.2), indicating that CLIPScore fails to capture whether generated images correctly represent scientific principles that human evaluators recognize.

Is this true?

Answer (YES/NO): NO